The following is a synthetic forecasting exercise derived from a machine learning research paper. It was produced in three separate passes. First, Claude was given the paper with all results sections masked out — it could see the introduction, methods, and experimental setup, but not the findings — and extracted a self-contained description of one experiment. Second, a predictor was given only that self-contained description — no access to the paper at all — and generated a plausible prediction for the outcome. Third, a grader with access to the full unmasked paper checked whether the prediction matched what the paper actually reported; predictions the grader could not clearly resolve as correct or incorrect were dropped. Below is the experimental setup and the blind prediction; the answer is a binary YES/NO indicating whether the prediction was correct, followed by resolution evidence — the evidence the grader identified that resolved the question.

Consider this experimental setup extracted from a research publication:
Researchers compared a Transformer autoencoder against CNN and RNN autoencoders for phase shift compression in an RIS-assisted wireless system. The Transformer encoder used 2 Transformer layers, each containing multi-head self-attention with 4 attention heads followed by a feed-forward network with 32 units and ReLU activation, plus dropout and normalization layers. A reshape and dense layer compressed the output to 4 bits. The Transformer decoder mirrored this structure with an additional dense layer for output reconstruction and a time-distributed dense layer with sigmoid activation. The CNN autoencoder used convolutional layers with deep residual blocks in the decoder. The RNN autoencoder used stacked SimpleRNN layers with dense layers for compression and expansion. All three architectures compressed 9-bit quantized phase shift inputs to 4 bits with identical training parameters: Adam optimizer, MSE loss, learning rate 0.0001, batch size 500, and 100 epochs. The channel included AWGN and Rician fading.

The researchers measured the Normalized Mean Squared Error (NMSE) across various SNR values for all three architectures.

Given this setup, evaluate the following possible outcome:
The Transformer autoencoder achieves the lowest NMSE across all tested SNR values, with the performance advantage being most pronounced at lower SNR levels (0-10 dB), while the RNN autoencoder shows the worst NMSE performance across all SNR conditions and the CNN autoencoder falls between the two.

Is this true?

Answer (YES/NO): NO